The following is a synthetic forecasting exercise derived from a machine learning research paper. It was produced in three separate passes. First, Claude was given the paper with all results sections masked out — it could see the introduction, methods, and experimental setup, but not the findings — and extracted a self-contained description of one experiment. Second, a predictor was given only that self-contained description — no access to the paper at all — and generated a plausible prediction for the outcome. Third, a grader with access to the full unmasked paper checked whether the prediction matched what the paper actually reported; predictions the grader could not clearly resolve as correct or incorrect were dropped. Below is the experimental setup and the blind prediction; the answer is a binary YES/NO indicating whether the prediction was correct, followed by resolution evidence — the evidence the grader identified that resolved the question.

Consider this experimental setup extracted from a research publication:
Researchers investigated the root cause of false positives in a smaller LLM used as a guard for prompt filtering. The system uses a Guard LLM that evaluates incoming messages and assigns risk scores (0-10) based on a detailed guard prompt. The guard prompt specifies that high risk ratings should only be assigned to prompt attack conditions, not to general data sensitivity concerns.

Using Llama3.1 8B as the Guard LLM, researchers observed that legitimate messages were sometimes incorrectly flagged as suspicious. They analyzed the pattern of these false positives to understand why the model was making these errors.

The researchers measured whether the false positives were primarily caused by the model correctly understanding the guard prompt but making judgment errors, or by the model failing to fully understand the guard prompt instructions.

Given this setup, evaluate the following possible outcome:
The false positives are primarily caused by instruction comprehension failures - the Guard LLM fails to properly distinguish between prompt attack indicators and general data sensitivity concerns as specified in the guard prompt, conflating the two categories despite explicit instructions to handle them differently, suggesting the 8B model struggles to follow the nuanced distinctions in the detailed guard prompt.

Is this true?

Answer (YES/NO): YES